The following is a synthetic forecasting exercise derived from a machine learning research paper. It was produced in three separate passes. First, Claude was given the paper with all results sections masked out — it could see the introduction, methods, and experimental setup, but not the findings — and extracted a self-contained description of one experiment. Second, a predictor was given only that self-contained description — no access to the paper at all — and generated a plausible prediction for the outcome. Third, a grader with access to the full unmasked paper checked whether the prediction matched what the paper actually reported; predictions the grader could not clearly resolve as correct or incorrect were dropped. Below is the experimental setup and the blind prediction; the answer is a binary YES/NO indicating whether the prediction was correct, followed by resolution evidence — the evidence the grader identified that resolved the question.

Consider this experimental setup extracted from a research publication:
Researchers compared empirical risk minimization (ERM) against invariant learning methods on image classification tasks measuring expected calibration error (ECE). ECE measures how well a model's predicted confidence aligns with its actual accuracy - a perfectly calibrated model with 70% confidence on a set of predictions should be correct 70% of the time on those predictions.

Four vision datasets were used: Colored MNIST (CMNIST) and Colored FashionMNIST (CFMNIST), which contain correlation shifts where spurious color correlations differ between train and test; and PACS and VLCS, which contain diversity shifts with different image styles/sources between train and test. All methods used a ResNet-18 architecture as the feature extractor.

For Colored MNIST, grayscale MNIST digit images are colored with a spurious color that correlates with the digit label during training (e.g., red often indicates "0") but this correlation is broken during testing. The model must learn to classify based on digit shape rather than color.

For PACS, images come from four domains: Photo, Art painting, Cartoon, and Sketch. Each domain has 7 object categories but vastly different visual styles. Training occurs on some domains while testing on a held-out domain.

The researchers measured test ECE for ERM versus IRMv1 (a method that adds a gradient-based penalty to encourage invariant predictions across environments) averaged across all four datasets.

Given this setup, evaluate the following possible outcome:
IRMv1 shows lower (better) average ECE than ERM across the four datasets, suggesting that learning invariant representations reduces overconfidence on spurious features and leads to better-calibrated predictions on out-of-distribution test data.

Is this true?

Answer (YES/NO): YES